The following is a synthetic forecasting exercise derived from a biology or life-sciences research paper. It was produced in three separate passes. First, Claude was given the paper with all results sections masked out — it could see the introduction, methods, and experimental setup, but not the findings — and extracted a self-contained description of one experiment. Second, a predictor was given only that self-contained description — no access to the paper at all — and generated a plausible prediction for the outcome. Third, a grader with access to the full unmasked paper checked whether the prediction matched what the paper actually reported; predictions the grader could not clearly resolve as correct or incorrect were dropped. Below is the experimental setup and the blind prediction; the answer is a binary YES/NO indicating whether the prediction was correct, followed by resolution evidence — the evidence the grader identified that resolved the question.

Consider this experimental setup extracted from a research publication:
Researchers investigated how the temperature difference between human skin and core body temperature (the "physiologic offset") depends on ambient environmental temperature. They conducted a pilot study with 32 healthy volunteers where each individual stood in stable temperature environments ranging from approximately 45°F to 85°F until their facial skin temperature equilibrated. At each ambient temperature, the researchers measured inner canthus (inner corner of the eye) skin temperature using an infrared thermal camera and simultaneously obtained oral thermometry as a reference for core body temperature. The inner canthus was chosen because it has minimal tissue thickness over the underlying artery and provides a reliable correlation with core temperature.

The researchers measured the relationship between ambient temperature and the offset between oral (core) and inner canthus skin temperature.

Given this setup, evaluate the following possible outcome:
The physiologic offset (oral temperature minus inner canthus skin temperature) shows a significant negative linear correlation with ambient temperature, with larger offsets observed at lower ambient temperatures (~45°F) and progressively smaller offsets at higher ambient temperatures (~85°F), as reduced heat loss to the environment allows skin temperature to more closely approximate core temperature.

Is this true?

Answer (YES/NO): YES